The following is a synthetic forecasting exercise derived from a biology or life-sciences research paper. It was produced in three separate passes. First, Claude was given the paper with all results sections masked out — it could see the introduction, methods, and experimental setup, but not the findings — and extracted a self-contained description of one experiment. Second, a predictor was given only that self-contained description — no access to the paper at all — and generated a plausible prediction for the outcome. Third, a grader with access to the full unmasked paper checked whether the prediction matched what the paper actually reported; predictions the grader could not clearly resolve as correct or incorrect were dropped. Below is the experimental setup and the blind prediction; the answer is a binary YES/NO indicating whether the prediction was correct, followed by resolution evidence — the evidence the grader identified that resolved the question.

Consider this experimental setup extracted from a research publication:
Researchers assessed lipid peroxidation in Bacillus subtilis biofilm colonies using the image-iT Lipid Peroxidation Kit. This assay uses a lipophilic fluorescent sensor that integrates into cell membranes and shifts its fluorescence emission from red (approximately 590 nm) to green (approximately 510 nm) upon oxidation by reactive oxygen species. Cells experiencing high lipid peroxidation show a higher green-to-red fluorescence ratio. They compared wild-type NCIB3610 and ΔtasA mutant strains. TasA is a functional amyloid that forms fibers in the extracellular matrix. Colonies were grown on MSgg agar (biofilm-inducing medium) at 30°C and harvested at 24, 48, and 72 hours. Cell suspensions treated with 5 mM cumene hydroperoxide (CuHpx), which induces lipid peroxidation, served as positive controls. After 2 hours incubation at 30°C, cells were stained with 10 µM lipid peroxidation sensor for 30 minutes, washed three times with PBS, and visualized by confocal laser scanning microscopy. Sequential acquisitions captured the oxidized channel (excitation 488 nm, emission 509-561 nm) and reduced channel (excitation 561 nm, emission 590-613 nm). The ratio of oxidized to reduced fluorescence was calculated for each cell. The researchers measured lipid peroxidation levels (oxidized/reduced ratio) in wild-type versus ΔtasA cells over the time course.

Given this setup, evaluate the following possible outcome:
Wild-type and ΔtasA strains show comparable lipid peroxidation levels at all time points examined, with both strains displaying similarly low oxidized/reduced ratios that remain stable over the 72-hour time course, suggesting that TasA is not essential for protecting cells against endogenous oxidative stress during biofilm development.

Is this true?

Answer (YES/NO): NO